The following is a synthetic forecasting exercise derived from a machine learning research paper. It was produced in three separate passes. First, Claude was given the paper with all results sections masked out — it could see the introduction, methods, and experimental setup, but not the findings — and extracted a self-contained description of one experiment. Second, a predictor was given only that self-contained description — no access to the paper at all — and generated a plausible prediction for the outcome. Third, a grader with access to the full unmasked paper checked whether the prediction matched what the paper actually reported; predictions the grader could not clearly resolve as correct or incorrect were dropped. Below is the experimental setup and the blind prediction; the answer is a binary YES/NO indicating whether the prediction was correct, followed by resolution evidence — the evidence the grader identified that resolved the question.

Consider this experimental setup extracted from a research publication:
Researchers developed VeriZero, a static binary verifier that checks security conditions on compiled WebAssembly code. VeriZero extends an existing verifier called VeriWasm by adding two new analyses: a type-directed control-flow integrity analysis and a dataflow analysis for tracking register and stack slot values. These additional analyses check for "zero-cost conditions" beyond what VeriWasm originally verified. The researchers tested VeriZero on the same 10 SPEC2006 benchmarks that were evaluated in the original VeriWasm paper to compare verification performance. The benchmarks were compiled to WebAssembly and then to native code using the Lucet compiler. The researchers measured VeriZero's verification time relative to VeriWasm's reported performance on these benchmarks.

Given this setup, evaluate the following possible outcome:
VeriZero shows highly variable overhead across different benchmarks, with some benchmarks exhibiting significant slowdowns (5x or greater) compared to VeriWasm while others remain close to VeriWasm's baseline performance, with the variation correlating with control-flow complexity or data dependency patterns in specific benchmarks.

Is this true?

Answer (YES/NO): NO